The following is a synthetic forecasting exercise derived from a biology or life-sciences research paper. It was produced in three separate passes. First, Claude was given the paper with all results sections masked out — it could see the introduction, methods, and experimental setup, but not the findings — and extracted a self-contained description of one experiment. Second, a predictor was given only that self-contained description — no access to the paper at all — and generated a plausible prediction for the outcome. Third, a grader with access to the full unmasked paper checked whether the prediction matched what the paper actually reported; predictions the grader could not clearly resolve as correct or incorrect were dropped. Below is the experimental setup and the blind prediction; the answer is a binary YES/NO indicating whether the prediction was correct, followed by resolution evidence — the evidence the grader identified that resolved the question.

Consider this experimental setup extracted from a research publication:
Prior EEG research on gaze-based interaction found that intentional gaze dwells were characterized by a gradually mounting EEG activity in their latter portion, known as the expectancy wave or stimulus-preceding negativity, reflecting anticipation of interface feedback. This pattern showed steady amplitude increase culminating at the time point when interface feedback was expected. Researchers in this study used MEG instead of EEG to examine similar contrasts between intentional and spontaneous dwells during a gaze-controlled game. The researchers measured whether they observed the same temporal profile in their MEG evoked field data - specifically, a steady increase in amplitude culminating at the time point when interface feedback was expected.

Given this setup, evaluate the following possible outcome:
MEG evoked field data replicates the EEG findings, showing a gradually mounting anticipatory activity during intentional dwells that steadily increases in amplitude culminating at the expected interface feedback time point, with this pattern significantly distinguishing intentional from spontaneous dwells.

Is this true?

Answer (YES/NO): NO